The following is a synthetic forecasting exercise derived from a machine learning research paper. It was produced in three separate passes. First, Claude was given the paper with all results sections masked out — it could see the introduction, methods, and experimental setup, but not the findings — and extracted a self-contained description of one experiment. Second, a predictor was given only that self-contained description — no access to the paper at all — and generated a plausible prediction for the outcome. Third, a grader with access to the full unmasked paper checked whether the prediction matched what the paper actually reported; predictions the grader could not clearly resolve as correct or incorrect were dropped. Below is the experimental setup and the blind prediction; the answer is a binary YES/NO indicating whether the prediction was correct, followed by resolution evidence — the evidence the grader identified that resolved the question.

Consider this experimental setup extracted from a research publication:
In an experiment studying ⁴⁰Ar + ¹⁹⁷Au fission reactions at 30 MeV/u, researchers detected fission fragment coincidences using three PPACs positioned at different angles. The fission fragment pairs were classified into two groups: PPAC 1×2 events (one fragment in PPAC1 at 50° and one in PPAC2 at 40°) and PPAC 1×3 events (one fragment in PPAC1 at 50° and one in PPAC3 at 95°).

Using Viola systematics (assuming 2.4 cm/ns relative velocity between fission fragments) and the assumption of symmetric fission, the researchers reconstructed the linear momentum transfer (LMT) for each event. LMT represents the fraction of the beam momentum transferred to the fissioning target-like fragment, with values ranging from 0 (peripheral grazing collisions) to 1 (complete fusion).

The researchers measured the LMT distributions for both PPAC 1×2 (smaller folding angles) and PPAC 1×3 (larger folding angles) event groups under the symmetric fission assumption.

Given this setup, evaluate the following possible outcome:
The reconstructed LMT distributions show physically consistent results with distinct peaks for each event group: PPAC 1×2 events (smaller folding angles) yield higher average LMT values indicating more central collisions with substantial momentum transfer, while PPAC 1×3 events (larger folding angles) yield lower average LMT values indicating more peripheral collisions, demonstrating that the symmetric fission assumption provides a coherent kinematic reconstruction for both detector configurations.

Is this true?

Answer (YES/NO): YES